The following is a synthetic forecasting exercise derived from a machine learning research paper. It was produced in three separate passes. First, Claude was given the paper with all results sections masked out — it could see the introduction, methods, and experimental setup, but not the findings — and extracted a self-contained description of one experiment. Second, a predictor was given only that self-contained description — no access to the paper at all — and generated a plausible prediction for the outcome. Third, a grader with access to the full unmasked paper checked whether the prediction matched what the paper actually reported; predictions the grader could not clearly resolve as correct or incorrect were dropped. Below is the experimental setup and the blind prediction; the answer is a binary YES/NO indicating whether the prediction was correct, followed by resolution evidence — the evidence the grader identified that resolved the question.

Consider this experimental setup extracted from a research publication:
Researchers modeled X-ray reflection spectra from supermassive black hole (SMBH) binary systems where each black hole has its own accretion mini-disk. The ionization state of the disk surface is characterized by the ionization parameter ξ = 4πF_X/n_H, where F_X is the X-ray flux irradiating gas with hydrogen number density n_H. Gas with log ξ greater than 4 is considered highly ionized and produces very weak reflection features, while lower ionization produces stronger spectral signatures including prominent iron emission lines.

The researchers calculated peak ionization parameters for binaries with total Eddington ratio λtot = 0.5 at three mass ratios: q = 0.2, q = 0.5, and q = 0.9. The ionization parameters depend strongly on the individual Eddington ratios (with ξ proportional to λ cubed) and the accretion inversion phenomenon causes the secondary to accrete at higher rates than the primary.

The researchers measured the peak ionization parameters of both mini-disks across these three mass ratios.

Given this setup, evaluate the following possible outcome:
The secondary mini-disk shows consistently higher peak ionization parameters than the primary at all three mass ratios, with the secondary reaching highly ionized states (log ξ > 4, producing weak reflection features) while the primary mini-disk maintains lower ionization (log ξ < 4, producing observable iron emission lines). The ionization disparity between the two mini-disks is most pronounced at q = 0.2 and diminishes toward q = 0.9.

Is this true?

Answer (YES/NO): NO